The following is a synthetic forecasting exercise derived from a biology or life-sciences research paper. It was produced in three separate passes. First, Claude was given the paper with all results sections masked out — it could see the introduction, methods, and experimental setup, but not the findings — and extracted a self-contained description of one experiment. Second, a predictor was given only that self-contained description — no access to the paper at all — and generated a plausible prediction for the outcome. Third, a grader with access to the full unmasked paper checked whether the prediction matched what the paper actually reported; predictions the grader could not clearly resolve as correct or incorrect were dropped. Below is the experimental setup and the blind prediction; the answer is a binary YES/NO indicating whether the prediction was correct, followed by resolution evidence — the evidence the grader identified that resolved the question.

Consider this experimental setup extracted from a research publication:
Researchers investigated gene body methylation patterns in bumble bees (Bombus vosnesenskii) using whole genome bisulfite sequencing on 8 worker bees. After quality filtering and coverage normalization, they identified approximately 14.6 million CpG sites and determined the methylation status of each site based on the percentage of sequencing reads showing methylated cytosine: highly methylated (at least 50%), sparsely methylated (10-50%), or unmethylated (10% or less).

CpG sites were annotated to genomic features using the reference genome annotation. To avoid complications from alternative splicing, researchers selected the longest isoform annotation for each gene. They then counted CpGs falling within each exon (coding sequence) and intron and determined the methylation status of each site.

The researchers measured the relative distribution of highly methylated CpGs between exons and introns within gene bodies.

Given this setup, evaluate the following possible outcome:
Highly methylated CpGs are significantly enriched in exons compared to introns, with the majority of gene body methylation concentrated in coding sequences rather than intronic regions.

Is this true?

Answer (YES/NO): YES